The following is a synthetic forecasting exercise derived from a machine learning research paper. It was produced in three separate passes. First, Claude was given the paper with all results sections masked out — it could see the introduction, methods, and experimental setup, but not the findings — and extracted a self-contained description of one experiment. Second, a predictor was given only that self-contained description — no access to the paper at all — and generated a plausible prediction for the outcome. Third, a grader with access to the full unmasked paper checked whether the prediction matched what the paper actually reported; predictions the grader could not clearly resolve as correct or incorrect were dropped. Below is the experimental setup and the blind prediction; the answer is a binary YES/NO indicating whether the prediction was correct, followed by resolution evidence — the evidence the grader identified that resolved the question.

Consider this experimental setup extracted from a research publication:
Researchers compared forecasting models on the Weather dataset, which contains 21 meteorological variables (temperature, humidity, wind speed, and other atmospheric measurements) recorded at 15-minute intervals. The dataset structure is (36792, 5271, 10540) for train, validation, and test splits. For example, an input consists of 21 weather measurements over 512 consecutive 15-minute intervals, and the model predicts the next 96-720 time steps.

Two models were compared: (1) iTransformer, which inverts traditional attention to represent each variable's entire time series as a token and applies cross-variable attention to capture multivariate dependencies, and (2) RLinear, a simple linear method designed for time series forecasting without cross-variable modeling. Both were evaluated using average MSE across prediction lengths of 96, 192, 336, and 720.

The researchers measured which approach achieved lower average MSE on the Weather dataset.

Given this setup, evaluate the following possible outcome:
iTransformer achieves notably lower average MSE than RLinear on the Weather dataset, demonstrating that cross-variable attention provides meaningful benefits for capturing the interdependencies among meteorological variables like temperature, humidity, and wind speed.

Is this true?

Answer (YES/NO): YES